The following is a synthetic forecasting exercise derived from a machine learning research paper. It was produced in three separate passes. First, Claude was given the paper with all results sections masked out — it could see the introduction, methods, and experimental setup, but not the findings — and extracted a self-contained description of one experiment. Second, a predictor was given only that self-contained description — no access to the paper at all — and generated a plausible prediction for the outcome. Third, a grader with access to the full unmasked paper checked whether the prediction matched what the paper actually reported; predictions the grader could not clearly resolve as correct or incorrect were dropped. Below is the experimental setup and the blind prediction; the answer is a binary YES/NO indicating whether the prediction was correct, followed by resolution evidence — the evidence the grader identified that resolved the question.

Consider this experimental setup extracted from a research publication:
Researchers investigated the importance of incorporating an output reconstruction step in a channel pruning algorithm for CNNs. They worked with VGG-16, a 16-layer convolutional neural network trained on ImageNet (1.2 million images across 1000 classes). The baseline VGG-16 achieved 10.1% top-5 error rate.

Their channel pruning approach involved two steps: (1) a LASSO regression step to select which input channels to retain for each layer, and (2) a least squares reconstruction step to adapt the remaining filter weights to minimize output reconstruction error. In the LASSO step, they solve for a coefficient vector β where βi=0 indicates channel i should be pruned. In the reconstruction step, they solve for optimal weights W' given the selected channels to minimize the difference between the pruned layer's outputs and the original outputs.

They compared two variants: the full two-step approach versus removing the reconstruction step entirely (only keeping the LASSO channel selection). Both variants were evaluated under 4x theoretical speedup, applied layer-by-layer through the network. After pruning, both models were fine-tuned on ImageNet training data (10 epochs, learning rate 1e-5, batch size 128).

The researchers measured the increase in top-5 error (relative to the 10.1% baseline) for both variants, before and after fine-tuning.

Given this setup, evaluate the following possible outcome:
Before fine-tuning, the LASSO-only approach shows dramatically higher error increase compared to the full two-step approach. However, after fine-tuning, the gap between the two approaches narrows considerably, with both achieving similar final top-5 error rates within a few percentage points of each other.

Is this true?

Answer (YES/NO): NO